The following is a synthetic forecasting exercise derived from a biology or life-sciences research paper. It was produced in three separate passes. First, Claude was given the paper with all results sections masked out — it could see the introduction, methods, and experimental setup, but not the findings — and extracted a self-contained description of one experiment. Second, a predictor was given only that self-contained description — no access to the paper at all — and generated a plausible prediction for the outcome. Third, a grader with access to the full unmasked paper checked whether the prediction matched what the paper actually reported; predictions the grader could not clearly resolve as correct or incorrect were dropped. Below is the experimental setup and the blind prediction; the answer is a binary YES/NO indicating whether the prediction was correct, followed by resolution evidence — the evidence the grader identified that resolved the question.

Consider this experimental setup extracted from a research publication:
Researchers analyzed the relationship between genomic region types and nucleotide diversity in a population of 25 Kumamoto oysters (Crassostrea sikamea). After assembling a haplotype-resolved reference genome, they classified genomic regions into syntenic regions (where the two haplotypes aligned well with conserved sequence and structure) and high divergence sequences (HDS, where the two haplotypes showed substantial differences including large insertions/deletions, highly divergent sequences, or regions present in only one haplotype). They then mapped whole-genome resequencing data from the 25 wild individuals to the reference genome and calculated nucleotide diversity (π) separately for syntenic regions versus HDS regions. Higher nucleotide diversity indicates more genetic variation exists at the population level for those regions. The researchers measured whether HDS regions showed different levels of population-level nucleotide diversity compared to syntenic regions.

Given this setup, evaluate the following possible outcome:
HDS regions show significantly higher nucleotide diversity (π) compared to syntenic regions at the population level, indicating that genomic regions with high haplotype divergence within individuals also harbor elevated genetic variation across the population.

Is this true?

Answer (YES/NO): YES